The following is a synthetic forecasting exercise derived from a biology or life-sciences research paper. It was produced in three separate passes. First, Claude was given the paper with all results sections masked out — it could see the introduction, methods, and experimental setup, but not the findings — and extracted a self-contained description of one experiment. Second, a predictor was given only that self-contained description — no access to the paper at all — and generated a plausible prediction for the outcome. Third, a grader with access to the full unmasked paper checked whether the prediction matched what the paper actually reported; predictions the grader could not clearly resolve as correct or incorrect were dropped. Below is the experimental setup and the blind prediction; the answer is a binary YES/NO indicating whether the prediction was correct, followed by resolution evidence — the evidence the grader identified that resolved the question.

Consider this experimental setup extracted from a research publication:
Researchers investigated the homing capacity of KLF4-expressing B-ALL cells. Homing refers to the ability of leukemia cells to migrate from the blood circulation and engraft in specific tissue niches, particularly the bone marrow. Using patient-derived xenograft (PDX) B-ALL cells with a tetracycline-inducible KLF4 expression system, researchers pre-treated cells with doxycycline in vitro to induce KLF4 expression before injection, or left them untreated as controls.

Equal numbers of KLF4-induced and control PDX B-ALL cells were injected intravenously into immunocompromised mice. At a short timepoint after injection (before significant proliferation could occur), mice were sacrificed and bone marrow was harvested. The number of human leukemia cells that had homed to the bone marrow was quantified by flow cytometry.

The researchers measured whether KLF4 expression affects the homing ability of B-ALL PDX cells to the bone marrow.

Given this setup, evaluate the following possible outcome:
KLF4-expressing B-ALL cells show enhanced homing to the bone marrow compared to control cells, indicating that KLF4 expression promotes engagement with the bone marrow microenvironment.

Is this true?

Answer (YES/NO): NO